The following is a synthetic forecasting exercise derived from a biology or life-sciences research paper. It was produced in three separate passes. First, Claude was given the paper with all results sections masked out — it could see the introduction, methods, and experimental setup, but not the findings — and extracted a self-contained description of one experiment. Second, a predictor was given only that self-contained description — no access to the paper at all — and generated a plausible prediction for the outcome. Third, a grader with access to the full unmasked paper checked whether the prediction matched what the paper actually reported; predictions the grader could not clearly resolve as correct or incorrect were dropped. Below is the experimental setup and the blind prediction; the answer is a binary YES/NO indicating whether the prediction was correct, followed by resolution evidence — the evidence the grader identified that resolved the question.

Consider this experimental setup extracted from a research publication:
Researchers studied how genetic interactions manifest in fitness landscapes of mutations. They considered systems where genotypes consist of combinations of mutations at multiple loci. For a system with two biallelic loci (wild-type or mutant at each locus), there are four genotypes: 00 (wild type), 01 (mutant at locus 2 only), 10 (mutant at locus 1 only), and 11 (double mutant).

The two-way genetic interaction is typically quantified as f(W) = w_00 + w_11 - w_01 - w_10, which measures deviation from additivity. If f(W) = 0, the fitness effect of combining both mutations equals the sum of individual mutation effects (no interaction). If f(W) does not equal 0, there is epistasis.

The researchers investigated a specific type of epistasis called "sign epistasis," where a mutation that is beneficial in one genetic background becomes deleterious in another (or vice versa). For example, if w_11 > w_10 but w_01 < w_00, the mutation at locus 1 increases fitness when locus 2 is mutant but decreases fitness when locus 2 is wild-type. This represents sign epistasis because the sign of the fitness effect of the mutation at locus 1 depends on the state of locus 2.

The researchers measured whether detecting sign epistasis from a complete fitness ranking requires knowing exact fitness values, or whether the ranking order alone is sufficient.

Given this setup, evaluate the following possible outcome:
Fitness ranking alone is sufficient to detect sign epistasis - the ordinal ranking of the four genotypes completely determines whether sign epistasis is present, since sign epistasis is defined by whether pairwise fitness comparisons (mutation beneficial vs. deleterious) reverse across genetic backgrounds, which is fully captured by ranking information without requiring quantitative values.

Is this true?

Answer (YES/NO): YES